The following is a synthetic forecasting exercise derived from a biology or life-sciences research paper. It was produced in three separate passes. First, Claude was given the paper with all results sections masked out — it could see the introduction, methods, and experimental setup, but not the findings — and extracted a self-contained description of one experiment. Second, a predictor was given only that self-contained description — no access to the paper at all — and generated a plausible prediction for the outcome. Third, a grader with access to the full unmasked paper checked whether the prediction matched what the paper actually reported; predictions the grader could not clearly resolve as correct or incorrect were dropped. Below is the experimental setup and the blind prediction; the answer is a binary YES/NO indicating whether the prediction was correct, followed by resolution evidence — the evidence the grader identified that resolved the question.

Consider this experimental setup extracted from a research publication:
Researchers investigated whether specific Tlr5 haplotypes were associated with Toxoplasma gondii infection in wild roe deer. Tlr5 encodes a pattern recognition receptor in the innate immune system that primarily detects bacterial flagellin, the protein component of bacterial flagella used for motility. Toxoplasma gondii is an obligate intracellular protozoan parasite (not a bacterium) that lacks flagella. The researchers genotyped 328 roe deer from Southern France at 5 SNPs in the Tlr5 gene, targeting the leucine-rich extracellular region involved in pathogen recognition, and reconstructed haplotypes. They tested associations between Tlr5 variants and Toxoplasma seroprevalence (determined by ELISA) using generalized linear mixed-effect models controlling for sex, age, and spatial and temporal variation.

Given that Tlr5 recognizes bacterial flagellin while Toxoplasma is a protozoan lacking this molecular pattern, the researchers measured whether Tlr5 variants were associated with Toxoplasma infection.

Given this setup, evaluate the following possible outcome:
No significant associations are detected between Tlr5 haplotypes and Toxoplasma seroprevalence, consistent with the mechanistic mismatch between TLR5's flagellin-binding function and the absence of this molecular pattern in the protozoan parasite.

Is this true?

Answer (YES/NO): YES